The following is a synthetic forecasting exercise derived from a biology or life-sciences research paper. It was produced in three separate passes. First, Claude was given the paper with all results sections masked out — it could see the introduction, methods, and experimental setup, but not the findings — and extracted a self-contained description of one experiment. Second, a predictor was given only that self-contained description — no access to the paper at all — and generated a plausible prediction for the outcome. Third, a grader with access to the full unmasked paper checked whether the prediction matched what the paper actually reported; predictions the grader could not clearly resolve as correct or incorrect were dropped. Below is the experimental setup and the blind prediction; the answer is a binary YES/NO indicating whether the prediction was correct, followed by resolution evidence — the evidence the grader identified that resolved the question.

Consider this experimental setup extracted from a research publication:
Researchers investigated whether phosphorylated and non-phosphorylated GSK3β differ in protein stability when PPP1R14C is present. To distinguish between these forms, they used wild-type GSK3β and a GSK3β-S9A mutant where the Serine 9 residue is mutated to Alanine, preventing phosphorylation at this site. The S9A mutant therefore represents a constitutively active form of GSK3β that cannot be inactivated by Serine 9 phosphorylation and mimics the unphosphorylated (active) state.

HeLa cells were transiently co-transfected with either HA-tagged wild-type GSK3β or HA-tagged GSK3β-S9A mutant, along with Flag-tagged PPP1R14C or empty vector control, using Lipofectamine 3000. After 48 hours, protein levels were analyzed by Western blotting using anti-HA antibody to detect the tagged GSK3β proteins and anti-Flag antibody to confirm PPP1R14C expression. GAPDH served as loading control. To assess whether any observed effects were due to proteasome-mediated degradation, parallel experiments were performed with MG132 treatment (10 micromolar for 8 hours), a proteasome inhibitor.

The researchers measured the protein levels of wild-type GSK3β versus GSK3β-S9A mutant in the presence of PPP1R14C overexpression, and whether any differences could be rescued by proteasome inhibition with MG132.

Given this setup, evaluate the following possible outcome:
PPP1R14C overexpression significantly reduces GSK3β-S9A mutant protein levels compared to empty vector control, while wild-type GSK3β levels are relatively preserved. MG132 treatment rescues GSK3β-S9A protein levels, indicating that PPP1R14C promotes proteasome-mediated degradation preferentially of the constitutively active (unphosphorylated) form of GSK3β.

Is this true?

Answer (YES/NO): YES